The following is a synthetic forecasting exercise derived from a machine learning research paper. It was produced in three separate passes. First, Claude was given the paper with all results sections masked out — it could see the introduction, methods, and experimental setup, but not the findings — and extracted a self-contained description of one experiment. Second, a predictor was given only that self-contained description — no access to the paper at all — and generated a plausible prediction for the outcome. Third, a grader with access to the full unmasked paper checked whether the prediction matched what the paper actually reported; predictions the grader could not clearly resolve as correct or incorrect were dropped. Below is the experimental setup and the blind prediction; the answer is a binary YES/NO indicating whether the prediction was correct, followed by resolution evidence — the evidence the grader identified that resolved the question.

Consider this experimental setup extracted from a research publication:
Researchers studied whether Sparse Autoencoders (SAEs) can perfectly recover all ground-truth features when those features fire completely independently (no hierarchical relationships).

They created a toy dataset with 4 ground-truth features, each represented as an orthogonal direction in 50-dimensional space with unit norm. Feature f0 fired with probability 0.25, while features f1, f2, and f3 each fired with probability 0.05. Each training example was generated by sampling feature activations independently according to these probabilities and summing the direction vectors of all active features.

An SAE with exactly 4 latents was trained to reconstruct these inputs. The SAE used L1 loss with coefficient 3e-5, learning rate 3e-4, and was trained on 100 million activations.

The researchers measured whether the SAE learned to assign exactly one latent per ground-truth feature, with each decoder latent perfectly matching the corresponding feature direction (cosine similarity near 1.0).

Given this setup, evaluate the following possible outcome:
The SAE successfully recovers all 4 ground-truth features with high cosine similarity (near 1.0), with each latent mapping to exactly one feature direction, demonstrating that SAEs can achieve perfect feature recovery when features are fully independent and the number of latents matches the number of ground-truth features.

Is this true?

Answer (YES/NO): YES